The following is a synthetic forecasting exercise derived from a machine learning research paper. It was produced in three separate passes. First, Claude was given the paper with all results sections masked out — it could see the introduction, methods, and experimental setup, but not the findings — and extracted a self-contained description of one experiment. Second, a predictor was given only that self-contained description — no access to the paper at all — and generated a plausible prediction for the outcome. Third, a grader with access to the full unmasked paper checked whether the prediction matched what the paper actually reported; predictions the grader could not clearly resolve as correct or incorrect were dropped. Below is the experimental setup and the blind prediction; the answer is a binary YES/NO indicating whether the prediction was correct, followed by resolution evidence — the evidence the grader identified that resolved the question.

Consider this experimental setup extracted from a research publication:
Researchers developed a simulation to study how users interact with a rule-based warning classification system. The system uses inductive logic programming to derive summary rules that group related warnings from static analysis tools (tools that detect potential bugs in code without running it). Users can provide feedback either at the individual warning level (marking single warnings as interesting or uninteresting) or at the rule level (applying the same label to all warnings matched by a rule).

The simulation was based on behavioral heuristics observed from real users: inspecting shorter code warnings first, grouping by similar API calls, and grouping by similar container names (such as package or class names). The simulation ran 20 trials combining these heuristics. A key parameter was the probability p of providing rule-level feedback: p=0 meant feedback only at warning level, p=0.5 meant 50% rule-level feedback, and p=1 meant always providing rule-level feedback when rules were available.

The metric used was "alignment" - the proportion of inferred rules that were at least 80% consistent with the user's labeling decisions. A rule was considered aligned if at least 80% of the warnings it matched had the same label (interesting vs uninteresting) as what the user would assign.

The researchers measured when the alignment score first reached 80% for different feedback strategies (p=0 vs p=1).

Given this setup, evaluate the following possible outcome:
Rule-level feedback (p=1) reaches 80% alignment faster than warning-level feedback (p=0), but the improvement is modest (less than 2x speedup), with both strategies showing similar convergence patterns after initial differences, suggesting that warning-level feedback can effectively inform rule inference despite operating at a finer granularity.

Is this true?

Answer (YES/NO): NO